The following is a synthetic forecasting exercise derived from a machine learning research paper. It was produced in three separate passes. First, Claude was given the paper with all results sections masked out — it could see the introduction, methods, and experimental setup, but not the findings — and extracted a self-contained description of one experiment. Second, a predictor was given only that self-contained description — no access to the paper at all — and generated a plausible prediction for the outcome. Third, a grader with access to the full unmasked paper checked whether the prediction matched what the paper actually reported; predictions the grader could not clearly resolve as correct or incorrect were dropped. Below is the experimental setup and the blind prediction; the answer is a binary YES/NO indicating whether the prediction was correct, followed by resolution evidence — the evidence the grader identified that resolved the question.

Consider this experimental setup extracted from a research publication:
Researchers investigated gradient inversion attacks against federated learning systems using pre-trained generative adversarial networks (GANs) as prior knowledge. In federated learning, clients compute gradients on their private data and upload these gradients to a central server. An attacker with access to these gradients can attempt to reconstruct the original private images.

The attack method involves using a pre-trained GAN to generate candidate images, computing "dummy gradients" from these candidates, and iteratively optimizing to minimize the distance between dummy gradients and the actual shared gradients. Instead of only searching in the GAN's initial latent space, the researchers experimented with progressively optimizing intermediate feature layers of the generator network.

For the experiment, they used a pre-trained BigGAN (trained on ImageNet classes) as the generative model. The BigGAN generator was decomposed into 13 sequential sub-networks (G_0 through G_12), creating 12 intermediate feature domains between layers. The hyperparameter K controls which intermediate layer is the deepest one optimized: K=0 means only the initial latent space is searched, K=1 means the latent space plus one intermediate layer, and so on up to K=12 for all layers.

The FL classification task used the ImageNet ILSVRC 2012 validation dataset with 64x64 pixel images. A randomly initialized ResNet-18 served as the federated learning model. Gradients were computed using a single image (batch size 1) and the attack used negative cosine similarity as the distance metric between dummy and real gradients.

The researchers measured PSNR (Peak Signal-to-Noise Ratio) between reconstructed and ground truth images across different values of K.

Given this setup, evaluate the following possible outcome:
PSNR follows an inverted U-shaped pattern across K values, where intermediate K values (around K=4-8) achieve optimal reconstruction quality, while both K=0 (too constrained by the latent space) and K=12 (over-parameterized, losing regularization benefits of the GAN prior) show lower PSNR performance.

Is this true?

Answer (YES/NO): NO